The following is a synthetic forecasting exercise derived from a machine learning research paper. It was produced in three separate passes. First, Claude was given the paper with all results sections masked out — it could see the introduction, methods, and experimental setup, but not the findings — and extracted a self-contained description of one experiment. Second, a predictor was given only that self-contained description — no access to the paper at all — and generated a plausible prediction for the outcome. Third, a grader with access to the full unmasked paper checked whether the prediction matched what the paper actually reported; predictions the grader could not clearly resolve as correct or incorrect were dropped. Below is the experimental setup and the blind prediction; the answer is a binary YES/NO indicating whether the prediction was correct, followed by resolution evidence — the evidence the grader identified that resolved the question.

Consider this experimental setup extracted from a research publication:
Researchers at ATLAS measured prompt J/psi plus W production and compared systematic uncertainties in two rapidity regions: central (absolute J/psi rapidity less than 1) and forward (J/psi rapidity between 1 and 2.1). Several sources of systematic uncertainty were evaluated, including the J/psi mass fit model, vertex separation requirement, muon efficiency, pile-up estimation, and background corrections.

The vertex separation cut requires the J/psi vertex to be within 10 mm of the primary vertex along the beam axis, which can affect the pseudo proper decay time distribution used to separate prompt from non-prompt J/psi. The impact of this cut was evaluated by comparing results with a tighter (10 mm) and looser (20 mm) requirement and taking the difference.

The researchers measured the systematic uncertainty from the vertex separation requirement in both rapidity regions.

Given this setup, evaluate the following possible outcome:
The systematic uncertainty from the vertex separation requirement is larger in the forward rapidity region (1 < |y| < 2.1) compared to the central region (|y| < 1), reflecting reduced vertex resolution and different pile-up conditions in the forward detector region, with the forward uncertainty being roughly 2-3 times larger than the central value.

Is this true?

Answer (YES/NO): NO